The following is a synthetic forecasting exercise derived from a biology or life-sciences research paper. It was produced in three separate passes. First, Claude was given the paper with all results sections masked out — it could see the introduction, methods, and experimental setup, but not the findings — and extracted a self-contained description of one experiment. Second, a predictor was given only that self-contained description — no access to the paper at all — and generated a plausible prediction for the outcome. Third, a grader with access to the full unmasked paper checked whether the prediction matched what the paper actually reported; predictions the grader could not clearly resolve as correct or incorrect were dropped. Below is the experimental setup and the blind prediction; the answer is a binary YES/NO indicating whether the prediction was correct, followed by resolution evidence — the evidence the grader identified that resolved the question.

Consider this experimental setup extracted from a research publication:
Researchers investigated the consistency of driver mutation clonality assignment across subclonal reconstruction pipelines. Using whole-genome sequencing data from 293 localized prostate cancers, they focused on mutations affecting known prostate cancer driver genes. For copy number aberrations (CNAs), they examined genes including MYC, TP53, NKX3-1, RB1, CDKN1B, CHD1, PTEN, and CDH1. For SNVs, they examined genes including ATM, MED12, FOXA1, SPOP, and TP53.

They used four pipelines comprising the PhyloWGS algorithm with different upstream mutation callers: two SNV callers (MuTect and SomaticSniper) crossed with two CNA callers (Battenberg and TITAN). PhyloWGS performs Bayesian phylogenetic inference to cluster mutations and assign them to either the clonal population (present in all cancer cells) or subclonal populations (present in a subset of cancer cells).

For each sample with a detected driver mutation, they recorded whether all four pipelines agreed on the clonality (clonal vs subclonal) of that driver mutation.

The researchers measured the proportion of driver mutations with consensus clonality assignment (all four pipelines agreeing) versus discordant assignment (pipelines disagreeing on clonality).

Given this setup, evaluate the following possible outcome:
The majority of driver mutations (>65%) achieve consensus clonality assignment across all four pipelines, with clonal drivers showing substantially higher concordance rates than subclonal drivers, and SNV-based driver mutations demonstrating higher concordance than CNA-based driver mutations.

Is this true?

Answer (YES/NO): NO